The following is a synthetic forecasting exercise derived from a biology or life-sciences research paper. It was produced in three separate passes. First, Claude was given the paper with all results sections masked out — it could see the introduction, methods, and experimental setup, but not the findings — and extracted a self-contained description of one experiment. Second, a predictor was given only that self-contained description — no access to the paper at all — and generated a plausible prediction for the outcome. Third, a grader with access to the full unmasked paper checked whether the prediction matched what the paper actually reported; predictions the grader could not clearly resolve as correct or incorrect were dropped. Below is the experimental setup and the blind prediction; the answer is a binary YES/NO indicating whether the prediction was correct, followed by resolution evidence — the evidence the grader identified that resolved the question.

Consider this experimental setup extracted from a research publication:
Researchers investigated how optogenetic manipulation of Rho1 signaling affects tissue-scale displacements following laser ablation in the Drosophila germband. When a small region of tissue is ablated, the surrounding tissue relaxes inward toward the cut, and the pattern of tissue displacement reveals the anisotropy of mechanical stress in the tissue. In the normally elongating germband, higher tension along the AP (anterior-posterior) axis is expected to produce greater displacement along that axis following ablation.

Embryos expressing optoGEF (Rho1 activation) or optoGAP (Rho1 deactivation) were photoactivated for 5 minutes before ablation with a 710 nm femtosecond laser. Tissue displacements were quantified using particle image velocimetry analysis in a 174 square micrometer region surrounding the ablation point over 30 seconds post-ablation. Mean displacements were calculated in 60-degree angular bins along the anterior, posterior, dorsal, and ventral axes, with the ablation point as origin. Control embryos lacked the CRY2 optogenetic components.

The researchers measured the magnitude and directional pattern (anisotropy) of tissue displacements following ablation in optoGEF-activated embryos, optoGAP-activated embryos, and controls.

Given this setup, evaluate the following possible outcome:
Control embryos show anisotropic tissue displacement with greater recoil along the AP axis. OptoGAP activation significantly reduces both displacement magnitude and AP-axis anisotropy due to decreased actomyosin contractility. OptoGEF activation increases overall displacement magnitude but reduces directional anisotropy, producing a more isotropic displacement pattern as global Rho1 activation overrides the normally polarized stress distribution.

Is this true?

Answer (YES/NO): NO